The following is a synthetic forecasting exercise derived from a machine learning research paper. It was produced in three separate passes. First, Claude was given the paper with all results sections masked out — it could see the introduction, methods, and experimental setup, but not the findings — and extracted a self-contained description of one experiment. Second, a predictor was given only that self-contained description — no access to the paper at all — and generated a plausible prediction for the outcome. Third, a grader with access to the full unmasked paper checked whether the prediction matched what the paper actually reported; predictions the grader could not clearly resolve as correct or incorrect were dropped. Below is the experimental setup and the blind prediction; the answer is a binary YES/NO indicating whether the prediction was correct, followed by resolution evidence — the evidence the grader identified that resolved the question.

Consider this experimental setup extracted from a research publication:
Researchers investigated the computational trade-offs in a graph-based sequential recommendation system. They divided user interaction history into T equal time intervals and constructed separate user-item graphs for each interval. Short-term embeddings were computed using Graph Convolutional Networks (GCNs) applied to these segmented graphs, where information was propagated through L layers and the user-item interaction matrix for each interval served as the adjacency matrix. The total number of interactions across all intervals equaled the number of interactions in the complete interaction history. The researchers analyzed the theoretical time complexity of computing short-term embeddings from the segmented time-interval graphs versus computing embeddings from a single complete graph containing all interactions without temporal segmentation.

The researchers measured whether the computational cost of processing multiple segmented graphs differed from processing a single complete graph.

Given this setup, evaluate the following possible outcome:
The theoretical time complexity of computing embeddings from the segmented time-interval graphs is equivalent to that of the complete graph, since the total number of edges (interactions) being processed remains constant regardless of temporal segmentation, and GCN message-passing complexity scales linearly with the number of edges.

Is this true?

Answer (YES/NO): YES